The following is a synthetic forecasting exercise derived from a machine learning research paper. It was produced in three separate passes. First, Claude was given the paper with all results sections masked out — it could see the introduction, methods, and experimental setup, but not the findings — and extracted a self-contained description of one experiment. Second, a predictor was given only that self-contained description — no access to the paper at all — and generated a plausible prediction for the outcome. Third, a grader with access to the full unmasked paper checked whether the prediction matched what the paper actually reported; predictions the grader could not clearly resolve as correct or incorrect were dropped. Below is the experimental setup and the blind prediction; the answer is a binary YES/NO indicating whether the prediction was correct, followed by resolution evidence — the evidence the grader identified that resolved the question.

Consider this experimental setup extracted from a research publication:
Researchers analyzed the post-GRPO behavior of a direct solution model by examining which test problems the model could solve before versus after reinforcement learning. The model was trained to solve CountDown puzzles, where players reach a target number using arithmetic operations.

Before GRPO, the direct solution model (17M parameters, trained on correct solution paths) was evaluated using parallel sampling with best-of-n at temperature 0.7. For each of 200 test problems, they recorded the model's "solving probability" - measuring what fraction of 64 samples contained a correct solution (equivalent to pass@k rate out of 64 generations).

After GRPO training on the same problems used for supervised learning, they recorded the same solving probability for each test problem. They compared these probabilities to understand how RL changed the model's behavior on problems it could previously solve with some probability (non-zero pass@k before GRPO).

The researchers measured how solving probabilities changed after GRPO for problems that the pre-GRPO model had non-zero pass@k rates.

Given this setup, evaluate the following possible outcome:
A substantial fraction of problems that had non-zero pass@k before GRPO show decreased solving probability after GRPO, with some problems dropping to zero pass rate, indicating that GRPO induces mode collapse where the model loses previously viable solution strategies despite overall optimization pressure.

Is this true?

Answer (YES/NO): NO